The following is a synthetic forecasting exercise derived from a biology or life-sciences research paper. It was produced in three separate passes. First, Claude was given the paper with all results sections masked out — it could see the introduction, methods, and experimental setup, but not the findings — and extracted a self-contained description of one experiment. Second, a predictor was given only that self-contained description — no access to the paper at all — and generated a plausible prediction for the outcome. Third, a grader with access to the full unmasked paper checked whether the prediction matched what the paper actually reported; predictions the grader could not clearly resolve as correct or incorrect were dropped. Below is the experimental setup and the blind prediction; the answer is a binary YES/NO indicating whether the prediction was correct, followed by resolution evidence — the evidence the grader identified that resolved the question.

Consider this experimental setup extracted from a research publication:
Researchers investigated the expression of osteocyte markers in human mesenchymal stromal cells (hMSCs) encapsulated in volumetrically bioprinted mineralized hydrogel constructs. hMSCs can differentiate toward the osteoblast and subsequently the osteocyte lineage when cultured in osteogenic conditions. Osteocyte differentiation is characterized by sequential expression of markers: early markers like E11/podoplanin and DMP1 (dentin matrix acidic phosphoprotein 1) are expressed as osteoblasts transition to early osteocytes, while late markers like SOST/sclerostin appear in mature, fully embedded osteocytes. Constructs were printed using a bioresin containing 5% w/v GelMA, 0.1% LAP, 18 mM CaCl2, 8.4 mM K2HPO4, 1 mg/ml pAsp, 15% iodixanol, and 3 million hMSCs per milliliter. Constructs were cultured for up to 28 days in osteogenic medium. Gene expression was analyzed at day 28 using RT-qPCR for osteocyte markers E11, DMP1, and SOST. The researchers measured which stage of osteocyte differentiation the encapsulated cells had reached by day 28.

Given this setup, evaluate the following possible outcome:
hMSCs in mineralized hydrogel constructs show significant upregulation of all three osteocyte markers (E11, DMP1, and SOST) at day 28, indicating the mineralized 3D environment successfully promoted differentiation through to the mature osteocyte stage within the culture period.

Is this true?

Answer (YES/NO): NO